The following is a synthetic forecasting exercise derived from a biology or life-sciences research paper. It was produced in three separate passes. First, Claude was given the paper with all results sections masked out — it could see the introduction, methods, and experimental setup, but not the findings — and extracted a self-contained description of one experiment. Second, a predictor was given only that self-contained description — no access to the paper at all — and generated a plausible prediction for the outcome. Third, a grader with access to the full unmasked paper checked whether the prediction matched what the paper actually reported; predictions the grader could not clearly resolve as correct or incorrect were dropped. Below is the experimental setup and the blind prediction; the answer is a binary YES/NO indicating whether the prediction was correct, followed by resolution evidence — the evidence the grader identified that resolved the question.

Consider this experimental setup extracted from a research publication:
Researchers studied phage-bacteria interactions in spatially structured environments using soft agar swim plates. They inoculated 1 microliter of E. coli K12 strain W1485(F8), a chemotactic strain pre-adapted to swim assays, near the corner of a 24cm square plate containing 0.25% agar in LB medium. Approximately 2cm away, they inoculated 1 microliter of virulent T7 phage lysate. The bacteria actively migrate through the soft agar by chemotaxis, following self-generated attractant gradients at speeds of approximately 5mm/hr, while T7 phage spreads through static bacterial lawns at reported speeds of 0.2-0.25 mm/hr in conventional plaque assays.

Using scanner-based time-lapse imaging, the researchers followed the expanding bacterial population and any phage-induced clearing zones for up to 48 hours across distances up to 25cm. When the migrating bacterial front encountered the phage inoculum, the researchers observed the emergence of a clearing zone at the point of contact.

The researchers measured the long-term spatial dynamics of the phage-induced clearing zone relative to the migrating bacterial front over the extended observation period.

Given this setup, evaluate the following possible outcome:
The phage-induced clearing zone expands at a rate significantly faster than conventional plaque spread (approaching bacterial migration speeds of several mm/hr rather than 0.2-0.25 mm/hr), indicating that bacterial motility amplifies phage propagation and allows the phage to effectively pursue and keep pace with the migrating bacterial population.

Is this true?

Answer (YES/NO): YES